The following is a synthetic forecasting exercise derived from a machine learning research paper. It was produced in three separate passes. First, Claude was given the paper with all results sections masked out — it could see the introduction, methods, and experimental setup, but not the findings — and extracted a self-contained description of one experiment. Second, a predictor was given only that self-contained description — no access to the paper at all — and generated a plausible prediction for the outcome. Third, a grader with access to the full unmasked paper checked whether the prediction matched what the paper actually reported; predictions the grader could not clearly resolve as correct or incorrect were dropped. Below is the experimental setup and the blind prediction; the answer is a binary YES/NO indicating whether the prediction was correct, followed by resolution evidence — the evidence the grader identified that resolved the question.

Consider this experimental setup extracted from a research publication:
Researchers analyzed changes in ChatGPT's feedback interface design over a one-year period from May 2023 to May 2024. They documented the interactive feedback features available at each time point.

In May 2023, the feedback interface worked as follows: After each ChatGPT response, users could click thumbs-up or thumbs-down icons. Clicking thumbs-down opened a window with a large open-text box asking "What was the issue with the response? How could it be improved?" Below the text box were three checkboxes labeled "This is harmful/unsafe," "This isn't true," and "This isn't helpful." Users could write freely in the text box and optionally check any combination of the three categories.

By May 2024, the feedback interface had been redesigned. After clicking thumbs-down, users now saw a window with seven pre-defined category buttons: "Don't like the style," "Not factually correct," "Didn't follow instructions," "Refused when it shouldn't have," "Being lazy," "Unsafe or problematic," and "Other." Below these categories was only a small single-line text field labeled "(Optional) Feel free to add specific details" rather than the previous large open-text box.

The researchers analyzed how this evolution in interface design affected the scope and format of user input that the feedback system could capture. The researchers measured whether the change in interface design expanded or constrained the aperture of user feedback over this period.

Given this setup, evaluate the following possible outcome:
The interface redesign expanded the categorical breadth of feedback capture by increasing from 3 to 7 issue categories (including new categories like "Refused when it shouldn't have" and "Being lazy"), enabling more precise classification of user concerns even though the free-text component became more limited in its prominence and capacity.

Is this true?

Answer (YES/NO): NO